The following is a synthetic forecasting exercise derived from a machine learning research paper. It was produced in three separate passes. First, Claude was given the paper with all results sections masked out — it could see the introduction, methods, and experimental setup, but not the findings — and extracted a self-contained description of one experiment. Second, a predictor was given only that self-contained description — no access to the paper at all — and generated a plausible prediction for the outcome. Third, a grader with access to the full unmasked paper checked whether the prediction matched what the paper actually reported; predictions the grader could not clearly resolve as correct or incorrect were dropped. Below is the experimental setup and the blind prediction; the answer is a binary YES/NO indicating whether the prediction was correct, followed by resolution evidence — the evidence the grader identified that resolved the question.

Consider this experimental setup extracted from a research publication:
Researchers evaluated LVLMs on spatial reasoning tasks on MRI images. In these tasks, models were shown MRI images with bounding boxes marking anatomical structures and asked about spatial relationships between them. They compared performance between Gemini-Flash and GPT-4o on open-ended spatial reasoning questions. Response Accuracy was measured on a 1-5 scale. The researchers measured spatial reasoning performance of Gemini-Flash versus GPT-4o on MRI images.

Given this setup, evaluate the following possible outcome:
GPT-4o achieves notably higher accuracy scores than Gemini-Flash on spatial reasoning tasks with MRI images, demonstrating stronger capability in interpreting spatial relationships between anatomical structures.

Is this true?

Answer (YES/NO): YES